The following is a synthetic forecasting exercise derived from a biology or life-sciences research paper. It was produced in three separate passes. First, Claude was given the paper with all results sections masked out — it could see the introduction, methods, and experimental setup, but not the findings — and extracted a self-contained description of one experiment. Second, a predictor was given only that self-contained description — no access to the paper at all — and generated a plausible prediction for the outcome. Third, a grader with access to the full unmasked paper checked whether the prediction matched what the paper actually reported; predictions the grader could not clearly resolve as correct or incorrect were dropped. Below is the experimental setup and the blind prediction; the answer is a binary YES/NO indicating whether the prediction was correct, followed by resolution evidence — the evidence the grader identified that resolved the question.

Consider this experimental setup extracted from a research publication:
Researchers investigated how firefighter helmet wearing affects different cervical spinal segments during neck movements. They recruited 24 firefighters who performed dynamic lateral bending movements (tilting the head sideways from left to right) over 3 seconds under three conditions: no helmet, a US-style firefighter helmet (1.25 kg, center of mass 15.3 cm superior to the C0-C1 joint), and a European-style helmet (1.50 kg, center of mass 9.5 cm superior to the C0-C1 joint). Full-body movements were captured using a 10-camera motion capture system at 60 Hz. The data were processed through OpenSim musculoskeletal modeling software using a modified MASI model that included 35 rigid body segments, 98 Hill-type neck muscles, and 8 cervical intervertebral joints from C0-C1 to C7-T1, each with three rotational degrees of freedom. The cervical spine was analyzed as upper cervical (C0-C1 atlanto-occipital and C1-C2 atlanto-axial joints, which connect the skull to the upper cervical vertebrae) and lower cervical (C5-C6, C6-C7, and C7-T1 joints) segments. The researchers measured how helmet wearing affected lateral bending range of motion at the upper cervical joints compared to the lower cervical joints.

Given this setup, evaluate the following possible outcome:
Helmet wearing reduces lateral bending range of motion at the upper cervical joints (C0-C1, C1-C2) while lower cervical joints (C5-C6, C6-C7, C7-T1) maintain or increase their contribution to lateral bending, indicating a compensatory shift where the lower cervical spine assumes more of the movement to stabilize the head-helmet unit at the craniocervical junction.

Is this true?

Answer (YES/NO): NO